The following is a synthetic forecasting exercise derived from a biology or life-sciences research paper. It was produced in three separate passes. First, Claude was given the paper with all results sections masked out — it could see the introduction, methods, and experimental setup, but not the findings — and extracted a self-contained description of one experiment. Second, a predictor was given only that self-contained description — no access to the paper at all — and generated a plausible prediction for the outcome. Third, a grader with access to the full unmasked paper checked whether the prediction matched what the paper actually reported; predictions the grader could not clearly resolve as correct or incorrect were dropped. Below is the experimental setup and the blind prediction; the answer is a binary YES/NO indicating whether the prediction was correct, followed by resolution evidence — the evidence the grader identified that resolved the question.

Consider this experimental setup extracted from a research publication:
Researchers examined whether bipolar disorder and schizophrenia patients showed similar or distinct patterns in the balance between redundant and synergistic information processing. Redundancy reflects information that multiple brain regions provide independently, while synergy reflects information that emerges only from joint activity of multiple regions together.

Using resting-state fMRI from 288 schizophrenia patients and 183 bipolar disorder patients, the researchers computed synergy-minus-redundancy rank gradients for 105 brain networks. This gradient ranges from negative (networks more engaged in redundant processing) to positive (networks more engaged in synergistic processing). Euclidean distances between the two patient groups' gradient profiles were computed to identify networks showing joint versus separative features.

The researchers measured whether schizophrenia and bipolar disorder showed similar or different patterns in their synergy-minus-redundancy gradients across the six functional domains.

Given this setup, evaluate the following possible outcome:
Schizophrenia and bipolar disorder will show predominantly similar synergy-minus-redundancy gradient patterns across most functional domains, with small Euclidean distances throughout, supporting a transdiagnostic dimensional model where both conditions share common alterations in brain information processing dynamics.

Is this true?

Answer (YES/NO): NO